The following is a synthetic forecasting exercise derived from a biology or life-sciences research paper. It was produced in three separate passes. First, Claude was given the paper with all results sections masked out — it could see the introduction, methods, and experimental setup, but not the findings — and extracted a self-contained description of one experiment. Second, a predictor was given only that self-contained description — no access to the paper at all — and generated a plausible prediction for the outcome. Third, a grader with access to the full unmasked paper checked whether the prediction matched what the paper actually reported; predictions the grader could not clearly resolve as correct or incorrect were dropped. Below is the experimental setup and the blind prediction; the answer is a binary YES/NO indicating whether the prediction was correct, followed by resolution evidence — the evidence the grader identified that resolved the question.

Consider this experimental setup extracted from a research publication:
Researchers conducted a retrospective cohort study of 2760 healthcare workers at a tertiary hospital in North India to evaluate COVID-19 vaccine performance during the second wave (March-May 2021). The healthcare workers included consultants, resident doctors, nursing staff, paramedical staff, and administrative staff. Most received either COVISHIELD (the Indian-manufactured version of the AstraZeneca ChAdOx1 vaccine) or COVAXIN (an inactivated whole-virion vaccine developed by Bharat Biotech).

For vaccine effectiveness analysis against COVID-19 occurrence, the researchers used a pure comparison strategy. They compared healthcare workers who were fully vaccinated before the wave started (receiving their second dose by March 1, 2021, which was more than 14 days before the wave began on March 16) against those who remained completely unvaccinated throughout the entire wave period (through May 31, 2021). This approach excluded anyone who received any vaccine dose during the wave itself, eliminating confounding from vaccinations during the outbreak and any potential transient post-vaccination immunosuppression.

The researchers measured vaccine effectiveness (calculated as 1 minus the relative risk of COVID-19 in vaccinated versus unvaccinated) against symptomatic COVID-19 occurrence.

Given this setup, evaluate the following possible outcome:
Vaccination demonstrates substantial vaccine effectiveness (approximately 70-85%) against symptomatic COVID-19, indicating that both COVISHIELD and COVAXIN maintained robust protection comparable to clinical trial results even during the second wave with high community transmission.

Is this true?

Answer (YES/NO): NO